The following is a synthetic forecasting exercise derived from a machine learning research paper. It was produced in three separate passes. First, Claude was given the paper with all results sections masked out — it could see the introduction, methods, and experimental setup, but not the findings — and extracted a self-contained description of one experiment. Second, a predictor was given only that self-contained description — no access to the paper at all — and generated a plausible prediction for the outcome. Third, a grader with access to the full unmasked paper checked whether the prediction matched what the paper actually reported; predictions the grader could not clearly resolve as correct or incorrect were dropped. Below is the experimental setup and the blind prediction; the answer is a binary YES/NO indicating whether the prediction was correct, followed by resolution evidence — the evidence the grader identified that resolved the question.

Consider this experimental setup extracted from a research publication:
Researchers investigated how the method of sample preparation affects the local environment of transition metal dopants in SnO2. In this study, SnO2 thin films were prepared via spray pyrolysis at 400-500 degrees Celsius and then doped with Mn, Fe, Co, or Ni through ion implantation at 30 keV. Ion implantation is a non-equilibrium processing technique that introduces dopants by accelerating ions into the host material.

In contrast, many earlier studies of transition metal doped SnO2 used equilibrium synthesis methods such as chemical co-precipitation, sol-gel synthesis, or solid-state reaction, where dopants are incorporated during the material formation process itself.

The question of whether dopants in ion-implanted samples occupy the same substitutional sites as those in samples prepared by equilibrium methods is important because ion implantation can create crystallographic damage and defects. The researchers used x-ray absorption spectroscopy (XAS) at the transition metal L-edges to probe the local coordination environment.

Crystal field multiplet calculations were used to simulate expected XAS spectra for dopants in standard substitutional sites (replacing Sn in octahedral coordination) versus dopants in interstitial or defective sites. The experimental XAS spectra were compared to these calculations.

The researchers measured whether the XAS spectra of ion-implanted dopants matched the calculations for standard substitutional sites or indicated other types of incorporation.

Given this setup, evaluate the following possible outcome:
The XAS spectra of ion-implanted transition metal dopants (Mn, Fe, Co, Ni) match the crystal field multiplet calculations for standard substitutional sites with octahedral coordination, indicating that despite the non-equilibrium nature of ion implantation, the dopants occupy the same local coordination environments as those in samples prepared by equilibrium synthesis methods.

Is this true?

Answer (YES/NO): NO